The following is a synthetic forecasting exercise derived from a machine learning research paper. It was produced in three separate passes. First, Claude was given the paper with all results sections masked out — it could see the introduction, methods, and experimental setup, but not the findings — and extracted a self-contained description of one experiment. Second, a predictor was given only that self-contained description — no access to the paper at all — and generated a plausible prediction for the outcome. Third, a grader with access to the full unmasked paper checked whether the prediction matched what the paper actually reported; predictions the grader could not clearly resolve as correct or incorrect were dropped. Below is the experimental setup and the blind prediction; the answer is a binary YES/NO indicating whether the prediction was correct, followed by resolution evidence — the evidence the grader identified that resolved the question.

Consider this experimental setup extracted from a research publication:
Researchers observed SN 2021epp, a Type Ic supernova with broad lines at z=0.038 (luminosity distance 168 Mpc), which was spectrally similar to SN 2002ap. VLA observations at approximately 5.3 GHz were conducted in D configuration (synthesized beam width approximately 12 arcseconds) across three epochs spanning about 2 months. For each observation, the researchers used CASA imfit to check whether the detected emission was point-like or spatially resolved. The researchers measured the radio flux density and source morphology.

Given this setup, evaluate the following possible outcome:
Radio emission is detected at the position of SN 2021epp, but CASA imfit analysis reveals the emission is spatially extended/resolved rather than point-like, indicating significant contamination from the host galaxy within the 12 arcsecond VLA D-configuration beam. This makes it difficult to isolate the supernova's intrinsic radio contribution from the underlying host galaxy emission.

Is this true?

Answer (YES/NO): YES